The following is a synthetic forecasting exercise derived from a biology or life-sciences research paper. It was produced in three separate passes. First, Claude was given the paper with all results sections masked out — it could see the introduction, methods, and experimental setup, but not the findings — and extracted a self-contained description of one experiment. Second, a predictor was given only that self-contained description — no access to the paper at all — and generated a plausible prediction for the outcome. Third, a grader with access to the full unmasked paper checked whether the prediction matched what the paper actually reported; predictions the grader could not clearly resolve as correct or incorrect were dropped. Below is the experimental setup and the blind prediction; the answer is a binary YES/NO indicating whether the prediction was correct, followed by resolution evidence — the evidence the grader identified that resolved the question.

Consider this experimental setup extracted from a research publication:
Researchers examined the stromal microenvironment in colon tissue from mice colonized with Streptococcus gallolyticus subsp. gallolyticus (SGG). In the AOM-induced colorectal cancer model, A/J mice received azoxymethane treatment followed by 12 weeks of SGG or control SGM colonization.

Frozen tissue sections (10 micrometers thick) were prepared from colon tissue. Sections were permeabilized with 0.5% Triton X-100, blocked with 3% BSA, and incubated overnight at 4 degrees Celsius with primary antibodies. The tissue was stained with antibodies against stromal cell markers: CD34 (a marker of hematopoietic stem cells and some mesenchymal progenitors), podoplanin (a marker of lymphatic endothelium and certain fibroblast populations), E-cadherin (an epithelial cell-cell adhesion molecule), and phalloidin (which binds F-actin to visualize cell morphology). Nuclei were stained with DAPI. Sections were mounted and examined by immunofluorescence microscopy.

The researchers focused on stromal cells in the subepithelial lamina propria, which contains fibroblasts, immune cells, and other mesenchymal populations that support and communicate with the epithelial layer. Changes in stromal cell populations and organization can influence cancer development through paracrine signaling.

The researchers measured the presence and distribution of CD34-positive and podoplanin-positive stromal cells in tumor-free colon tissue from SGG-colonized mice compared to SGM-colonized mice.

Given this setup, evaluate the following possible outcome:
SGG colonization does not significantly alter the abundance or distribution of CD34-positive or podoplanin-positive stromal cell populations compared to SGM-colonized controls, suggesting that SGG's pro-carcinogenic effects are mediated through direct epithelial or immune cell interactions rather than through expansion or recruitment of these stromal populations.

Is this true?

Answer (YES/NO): NO